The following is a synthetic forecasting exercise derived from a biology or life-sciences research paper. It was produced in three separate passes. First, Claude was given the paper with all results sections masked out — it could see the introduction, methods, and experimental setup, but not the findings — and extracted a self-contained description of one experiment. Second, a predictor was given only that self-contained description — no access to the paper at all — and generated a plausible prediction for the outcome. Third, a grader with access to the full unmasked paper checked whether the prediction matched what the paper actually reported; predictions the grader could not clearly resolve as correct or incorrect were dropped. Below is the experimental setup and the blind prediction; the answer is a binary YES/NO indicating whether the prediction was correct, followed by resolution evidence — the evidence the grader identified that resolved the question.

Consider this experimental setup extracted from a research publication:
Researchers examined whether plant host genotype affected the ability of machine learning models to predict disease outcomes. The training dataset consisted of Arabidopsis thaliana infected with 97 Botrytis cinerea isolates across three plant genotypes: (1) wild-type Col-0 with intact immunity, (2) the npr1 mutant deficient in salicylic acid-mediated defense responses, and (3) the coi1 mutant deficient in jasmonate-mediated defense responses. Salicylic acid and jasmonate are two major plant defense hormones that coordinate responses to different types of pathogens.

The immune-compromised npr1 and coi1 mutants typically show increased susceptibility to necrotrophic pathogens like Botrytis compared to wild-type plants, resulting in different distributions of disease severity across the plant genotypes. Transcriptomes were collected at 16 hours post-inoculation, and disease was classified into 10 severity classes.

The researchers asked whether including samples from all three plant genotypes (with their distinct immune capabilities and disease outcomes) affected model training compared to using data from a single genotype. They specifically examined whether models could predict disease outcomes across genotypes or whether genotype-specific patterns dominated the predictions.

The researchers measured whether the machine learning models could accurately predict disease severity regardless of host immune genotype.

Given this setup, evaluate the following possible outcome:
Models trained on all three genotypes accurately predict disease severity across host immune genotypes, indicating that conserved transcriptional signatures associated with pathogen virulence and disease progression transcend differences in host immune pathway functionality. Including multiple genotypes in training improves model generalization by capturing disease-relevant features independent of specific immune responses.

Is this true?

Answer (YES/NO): NO